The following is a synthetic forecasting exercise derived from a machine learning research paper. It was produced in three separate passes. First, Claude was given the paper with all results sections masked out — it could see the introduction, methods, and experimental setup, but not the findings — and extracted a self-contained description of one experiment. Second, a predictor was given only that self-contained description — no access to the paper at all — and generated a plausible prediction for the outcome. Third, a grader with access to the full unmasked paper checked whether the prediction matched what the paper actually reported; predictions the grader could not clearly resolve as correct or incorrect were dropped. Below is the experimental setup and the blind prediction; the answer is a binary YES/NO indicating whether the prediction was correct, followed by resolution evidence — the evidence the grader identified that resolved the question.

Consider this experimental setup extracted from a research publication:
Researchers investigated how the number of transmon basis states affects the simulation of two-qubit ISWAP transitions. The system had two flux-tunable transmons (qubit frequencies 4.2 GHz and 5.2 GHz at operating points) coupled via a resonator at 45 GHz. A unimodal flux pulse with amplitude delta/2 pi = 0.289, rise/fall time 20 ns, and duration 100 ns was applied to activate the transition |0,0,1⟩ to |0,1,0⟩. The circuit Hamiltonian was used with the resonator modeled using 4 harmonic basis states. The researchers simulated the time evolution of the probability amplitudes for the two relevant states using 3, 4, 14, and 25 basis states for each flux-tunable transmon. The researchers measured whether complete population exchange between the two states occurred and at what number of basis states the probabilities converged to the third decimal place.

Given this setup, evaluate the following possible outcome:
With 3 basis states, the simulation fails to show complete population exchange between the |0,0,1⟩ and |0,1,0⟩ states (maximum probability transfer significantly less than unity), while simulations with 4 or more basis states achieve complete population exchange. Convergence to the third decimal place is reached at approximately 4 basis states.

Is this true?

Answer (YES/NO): NO